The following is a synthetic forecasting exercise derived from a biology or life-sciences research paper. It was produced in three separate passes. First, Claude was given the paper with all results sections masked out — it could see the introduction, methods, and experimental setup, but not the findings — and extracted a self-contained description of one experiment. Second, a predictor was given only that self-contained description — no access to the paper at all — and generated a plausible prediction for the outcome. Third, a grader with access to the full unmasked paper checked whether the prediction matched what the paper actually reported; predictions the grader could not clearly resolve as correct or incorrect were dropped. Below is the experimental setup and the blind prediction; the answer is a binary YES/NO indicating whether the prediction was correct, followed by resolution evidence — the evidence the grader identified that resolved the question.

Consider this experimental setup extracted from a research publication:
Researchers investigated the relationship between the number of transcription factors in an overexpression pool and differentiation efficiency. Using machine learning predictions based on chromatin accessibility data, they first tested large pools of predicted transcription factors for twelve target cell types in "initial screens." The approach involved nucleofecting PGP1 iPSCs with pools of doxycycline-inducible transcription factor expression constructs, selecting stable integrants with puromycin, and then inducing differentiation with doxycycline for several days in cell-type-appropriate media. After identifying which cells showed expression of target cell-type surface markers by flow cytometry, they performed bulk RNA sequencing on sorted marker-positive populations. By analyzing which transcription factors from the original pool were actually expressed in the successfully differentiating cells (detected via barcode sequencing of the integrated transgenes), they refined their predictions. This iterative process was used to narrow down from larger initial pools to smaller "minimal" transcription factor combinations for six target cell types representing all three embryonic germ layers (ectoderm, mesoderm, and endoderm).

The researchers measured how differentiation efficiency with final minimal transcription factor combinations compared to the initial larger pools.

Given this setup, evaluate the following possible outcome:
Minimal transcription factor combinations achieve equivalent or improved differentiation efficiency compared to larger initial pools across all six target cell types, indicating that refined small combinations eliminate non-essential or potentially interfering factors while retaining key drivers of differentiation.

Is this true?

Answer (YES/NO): YES